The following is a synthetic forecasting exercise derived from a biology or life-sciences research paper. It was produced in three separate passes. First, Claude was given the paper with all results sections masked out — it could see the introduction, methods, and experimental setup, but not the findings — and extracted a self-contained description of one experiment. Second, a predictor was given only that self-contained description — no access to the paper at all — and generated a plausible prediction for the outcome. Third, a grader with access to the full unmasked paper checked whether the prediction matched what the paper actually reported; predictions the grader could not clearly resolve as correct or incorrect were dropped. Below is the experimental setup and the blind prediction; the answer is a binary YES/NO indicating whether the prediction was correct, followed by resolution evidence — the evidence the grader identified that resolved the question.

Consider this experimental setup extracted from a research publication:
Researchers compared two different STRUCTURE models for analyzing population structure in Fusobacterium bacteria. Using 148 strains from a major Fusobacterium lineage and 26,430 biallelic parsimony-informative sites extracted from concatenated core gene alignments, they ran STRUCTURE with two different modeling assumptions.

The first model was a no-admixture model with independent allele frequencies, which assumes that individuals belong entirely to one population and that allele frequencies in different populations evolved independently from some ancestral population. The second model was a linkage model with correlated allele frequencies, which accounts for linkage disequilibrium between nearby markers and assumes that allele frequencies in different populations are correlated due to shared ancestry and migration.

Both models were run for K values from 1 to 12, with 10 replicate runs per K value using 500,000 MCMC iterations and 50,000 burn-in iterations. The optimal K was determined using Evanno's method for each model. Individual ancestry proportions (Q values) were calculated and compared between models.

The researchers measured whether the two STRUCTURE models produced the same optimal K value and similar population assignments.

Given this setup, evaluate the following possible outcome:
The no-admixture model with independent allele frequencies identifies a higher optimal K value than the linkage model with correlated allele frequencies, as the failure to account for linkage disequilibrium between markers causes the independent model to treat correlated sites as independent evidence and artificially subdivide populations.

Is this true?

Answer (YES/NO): NO